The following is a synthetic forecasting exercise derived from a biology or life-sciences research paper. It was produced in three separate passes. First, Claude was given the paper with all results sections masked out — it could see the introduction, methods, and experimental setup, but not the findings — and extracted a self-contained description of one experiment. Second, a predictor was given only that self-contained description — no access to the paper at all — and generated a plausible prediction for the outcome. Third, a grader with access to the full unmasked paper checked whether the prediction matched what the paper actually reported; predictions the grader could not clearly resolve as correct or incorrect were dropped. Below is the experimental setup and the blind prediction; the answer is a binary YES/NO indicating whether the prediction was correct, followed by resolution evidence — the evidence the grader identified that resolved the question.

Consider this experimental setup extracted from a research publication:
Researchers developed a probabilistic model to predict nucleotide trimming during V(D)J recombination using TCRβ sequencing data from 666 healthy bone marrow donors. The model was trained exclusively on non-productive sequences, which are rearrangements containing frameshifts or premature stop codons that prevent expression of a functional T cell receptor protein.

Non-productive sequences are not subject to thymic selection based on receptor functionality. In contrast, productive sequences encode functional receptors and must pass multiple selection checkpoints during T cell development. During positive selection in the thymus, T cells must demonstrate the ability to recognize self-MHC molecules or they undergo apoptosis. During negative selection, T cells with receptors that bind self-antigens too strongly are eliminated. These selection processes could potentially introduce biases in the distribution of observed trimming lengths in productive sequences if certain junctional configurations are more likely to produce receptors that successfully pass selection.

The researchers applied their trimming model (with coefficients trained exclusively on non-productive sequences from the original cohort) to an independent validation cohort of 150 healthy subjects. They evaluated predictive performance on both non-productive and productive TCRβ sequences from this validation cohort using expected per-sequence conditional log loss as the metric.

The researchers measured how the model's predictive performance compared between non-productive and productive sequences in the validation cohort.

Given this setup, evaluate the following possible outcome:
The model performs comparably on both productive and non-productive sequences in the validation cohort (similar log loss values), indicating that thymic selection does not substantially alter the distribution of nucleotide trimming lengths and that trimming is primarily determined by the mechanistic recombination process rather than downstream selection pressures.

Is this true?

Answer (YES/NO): YES